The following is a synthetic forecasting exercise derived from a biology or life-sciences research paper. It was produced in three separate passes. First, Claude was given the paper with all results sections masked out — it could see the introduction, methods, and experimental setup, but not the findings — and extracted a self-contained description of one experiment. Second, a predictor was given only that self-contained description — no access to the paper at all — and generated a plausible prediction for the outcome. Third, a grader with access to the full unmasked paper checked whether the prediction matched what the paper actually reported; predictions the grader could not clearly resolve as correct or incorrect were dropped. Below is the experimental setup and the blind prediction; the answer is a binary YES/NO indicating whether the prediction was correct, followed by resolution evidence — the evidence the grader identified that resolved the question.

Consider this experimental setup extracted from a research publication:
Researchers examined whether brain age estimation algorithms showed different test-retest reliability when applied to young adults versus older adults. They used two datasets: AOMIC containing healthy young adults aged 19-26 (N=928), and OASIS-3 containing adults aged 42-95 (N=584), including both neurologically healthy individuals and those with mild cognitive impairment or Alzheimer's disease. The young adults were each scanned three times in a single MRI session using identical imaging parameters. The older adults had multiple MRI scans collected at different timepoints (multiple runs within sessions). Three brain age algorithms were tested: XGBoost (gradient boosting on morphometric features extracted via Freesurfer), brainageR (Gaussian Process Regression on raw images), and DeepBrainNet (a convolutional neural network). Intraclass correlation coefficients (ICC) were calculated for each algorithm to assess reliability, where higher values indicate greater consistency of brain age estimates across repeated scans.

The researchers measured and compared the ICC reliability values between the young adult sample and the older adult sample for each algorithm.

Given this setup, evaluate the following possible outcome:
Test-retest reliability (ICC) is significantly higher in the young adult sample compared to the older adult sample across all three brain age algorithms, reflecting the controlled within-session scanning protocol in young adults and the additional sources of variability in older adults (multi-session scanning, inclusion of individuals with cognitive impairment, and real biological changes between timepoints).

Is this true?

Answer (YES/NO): NO